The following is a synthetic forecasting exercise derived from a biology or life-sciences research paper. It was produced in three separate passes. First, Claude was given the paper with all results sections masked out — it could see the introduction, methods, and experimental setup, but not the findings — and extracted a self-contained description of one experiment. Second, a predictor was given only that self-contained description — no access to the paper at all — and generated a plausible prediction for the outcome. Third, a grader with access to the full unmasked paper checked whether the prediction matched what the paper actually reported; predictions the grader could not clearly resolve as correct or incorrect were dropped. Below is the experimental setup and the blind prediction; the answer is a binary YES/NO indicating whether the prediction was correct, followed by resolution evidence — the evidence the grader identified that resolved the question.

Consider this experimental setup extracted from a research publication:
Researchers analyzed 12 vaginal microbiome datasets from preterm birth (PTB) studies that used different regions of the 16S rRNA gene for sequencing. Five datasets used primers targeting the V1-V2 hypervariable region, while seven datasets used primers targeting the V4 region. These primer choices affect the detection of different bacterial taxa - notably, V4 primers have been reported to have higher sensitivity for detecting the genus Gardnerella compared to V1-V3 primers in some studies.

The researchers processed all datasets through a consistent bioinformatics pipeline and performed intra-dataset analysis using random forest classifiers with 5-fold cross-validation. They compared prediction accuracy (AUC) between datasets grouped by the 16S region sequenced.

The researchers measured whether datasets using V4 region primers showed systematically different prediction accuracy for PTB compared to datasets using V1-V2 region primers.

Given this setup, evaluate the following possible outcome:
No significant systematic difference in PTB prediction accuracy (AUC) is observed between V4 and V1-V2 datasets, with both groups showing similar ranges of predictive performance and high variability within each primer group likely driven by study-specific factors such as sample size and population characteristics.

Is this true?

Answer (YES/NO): YES